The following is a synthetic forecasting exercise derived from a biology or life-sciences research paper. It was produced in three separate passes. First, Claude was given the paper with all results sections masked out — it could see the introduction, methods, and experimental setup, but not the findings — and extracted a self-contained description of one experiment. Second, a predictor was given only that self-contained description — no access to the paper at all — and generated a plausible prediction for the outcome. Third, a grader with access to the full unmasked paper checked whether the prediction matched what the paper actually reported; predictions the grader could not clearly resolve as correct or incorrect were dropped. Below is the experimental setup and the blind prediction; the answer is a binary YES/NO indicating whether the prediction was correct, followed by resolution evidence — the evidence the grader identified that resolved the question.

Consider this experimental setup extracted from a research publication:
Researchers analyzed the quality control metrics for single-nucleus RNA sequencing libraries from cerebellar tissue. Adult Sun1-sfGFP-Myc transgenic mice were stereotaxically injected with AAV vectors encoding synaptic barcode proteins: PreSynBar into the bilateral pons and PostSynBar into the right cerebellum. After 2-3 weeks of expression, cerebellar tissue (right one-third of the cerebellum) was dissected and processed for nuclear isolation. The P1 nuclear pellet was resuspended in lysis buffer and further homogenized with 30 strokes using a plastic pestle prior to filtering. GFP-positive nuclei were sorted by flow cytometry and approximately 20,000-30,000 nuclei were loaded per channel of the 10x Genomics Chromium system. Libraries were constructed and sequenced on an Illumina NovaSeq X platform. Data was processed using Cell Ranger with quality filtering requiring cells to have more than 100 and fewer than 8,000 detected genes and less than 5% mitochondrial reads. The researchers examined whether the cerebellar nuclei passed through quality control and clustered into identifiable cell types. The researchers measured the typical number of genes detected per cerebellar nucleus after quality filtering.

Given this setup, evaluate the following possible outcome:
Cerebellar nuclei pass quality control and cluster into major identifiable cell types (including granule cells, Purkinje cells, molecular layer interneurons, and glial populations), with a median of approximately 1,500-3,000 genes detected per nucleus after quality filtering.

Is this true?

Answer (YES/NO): NO